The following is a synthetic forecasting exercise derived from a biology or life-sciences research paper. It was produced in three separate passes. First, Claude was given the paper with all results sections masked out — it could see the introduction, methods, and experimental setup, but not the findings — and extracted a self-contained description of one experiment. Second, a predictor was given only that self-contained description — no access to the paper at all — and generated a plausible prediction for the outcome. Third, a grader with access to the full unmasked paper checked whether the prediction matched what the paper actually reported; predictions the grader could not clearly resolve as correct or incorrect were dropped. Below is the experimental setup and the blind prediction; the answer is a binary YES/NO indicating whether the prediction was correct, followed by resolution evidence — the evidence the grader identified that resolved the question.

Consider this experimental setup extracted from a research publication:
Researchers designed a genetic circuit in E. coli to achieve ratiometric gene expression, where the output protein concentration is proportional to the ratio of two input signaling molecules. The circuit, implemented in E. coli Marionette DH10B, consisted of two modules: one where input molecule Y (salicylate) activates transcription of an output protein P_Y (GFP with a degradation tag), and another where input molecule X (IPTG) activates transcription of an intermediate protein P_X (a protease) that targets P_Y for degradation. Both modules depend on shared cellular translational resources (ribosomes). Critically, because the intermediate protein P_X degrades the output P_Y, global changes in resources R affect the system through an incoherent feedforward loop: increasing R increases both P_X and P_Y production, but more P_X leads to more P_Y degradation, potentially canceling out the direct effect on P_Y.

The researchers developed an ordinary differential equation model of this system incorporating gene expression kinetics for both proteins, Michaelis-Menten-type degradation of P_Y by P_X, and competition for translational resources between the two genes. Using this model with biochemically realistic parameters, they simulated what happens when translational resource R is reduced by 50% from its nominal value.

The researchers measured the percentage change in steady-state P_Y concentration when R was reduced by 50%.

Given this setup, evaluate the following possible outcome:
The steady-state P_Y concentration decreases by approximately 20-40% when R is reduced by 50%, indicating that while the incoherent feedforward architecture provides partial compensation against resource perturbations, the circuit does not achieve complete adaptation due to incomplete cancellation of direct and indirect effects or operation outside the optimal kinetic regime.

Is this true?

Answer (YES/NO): NO